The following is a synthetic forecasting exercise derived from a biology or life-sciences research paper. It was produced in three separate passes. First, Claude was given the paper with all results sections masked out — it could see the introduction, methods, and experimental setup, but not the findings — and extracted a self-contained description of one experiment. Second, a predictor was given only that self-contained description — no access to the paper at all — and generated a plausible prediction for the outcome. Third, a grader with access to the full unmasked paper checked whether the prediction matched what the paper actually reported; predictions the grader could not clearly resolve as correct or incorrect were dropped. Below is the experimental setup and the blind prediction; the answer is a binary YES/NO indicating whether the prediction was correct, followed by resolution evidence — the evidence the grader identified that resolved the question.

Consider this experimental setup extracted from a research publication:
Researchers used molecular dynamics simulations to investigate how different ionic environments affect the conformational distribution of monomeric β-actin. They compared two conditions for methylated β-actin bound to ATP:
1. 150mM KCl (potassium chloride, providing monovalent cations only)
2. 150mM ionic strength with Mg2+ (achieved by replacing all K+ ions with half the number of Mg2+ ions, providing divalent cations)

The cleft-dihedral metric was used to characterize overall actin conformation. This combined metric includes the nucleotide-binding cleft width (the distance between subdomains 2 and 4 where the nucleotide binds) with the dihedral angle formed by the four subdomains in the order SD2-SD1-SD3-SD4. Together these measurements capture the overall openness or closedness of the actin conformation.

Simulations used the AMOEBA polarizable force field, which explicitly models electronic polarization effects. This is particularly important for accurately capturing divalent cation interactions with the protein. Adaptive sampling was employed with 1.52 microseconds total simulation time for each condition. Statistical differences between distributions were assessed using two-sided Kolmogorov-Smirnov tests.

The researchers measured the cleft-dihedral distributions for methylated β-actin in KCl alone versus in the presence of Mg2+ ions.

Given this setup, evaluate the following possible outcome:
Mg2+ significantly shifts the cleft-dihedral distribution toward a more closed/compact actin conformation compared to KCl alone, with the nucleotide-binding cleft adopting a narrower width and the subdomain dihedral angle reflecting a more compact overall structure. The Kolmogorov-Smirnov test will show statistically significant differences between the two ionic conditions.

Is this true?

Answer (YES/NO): NO